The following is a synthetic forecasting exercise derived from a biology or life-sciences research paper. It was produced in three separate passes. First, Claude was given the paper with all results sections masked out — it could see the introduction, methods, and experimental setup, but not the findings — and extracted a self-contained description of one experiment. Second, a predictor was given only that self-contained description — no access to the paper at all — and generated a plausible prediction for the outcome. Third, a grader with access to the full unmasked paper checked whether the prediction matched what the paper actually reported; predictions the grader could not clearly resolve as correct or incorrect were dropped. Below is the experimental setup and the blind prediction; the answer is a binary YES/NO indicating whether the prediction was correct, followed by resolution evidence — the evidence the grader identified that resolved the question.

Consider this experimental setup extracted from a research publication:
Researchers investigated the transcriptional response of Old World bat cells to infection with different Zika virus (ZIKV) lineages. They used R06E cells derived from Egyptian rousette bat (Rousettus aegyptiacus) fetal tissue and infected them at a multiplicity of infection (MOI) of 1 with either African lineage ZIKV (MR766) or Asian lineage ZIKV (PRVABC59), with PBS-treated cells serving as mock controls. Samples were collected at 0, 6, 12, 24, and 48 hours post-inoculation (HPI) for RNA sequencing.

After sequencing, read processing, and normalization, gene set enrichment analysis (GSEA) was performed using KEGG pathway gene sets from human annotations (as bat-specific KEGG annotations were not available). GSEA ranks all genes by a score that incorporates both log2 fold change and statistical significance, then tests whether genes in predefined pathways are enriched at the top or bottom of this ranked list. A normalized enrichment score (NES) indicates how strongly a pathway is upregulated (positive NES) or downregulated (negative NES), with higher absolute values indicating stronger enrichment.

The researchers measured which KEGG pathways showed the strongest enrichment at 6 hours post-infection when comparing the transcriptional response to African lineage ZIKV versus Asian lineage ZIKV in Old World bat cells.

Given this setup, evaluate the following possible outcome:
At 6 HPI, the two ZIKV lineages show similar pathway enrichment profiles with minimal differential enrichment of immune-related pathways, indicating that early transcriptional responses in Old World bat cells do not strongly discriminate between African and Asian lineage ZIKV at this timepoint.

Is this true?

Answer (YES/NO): NO